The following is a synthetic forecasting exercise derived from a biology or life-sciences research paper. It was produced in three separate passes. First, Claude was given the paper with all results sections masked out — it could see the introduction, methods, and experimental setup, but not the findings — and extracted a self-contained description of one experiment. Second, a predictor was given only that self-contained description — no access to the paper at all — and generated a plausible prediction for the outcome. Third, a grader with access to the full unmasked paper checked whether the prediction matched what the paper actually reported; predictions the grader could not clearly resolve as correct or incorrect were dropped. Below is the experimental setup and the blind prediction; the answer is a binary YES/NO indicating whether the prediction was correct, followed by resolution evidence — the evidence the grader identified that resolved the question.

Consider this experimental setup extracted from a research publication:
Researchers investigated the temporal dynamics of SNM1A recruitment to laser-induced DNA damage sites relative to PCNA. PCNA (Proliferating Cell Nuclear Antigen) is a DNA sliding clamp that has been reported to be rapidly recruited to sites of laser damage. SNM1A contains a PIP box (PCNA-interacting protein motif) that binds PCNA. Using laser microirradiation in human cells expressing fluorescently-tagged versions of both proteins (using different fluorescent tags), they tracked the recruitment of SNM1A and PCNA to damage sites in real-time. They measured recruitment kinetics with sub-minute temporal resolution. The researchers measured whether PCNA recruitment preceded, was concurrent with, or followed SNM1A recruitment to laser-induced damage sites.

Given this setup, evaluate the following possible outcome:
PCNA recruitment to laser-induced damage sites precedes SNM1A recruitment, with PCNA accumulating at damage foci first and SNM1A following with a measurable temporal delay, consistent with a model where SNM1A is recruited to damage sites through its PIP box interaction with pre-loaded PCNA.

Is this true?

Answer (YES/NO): YES